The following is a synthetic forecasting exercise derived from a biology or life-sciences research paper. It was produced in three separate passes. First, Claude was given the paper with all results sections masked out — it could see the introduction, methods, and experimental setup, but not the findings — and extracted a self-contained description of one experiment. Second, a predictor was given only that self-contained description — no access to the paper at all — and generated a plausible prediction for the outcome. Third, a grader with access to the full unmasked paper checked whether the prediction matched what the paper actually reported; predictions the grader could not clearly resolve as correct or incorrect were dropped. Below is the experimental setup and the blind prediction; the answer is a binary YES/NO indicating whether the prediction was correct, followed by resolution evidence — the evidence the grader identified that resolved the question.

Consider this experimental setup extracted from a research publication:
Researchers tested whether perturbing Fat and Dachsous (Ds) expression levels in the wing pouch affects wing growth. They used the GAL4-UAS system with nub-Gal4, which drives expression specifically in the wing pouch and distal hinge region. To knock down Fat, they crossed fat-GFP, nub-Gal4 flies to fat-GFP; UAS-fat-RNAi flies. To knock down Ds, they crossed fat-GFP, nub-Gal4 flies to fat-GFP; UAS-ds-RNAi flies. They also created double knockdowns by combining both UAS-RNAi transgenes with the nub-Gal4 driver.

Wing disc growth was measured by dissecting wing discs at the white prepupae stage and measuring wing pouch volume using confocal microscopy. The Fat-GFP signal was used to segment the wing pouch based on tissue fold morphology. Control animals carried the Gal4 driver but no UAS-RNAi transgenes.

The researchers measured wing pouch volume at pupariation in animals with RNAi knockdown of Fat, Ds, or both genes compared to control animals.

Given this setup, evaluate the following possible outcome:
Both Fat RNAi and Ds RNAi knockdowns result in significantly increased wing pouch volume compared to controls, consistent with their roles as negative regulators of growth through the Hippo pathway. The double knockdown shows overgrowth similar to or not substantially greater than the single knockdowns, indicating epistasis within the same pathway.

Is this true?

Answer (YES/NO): NO